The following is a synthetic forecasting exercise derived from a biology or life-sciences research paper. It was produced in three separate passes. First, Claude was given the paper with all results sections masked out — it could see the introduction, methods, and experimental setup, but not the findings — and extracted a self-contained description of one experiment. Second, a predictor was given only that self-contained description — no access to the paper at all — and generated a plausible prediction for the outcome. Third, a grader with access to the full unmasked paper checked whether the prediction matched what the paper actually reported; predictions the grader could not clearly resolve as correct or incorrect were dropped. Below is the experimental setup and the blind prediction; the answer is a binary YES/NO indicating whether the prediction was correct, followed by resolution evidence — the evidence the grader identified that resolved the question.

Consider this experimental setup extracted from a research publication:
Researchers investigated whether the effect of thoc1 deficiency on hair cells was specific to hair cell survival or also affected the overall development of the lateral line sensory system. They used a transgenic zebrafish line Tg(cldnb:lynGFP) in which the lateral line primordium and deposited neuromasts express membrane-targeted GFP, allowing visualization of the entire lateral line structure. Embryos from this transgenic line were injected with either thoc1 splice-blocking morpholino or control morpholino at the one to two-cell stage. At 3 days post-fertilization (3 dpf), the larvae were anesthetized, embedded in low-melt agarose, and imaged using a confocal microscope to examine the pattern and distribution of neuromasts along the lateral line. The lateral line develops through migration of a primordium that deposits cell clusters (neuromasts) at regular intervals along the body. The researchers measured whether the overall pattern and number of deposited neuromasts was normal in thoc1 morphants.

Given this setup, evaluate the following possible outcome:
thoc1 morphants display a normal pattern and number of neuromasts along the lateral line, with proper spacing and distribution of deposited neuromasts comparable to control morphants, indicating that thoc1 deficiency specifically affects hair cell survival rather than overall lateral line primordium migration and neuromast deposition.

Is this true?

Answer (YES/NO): NO